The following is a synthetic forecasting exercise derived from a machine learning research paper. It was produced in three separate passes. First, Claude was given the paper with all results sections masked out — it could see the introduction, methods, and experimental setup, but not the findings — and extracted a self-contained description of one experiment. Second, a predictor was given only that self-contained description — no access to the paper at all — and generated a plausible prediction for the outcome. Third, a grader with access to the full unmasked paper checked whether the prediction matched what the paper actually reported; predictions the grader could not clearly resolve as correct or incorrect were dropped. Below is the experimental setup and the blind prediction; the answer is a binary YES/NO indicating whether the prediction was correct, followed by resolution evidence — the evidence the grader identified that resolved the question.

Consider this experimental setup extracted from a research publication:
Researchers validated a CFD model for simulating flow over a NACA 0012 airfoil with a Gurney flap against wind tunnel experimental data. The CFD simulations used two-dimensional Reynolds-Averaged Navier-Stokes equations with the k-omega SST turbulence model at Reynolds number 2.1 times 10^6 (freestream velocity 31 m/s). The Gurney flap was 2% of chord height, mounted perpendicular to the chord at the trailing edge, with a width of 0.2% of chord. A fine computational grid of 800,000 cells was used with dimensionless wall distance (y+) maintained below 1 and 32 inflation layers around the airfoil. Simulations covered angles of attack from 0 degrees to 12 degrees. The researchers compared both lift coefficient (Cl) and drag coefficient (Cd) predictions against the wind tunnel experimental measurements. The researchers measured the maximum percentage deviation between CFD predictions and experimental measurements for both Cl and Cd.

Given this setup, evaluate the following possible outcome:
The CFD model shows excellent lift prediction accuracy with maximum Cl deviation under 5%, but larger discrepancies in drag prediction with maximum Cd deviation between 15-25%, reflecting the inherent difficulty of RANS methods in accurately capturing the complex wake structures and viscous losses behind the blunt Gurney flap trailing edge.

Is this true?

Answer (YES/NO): YES